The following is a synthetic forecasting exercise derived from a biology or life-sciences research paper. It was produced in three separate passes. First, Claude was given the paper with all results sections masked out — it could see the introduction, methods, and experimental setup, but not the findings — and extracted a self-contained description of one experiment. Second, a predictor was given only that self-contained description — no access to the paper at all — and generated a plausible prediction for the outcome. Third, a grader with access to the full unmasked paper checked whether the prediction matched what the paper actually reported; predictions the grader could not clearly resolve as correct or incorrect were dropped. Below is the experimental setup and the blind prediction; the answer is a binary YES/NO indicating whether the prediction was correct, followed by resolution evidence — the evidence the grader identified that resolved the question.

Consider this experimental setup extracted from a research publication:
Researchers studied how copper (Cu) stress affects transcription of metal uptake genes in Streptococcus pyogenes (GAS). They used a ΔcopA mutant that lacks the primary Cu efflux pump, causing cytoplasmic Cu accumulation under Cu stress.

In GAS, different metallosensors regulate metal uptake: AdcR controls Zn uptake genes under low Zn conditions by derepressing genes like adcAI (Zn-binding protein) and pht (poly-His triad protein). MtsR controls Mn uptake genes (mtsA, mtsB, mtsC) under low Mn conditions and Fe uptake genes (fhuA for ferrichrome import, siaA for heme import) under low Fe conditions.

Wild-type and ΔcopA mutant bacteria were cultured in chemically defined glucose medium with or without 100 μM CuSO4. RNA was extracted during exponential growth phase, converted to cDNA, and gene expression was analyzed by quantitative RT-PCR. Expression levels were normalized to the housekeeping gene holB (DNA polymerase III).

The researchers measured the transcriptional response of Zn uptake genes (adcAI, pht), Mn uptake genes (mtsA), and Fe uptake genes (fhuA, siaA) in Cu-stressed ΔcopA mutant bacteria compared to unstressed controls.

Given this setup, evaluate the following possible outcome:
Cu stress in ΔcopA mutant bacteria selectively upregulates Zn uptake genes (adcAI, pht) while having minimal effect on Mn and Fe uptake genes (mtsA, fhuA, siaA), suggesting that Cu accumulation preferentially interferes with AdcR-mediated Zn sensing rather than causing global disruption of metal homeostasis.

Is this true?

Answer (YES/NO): NO